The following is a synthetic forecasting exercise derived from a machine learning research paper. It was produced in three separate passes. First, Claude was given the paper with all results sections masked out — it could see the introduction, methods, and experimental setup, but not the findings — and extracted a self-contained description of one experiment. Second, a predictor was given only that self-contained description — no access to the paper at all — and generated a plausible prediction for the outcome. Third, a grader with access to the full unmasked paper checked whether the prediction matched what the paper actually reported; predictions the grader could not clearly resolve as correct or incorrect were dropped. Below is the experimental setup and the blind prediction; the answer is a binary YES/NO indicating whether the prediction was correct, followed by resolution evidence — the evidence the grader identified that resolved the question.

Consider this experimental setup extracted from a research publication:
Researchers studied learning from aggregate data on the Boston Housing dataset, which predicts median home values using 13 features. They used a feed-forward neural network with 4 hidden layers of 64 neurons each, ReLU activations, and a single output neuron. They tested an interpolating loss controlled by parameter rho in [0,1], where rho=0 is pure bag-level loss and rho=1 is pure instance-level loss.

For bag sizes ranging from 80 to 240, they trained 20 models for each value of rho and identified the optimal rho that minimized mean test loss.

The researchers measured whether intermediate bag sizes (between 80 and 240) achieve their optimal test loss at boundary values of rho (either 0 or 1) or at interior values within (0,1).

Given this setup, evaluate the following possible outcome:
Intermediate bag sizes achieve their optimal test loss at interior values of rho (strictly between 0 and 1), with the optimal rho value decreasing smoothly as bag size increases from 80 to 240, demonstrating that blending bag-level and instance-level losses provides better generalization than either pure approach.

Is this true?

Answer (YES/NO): NO